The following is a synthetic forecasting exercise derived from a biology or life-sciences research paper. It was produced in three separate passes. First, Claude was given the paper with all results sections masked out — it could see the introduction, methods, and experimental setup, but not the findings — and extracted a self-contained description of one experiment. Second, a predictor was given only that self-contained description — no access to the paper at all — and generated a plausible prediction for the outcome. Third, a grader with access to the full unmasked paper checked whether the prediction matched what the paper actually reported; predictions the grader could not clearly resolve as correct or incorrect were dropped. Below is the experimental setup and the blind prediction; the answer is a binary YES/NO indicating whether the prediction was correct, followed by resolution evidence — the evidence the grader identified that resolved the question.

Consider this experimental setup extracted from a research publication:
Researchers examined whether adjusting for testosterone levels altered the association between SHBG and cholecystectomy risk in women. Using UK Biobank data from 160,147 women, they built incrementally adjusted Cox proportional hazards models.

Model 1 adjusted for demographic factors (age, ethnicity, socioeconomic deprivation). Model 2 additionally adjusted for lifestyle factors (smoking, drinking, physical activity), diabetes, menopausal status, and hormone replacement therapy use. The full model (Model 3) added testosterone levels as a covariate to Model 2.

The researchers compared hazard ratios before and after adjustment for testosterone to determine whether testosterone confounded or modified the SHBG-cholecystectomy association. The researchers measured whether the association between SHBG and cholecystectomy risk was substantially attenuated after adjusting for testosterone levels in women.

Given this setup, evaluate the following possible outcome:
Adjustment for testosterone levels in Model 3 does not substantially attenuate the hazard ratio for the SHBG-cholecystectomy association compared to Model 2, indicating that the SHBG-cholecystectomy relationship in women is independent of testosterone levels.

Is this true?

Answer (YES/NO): YES